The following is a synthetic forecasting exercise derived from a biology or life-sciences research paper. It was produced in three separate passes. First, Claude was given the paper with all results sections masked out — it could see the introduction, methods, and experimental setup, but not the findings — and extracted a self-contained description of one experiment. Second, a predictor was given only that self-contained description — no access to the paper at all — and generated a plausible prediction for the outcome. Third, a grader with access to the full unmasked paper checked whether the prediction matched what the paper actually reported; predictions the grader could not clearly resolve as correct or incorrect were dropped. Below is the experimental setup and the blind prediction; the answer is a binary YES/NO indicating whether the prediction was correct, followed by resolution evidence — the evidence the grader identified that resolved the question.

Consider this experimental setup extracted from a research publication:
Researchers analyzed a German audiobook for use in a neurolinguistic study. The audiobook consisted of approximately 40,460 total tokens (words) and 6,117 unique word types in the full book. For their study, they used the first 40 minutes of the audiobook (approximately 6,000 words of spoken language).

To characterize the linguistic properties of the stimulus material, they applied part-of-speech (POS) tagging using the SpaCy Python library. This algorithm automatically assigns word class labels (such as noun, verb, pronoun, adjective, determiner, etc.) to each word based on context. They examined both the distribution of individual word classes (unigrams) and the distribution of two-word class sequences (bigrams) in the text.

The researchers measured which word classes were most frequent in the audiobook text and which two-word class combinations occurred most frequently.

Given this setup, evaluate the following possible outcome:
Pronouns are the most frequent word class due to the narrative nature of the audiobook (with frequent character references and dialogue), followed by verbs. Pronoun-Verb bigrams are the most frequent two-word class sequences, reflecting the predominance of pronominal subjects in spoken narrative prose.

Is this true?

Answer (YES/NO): NO